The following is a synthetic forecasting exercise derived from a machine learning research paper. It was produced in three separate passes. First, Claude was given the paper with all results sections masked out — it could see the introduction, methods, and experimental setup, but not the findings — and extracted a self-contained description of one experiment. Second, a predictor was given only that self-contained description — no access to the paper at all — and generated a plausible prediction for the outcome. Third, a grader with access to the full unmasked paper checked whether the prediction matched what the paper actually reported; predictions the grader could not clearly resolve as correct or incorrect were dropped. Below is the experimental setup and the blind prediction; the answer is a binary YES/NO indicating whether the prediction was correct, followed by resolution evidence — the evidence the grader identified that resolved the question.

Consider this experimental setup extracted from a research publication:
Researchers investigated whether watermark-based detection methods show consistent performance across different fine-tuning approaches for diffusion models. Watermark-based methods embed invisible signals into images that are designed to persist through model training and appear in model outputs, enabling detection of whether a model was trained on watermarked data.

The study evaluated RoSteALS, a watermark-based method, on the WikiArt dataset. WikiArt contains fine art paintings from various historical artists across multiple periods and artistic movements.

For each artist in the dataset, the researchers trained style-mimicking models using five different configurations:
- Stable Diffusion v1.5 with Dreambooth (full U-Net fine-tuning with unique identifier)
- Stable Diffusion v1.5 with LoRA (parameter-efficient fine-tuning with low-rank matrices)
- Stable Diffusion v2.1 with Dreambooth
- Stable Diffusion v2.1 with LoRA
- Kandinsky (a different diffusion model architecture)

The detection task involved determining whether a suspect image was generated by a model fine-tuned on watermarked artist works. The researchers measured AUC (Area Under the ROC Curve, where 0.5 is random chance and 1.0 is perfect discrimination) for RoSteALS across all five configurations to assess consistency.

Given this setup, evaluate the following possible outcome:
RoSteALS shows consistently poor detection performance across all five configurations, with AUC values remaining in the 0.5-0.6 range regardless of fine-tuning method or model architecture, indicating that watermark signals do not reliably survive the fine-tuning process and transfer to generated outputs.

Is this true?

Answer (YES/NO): YES